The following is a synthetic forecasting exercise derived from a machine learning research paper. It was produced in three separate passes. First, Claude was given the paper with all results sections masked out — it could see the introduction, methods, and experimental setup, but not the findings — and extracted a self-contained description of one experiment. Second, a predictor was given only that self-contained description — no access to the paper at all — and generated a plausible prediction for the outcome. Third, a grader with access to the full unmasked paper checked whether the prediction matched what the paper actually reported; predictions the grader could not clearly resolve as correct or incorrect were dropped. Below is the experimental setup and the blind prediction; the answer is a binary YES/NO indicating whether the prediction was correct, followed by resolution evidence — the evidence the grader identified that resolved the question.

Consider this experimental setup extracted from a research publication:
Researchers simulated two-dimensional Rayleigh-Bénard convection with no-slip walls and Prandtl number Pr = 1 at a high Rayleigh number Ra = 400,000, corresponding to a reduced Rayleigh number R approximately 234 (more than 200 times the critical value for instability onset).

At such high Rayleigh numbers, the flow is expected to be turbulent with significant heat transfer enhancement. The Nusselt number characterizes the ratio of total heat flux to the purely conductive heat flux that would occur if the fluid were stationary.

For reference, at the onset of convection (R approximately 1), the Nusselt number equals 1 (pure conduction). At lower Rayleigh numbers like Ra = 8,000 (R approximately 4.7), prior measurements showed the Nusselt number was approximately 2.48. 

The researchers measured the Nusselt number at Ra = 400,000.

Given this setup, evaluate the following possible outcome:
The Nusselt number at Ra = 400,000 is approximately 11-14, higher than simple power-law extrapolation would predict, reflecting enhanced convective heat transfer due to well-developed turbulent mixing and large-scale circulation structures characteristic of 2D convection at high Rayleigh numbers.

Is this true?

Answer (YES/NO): NO